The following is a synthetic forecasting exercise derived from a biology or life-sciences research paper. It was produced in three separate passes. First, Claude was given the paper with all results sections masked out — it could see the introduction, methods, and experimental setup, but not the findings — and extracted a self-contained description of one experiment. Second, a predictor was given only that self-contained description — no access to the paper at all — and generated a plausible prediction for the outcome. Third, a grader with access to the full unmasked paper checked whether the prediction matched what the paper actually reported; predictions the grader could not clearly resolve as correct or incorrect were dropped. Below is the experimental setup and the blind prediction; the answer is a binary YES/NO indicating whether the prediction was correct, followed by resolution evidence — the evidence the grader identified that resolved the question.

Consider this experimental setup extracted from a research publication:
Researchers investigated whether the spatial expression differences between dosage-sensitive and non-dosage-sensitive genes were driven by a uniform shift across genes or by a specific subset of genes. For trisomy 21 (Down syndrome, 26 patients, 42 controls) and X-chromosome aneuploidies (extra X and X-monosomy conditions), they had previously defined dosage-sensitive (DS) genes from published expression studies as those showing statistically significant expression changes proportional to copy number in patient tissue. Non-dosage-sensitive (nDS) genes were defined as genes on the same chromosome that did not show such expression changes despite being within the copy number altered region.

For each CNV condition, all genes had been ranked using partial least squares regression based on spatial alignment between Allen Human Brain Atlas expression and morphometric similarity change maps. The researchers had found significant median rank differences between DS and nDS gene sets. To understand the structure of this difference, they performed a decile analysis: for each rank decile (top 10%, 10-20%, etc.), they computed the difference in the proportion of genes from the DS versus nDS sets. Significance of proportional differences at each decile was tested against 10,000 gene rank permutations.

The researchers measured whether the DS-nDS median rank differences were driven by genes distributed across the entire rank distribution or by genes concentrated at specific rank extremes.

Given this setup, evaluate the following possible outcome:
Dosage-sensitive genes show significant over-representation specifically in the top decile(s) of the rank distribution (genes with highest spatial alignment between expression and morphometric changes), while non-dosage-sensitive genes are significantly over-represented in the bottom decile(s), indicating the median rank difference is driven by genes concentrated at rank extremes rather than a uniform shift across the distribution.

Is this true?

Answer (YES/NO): NO